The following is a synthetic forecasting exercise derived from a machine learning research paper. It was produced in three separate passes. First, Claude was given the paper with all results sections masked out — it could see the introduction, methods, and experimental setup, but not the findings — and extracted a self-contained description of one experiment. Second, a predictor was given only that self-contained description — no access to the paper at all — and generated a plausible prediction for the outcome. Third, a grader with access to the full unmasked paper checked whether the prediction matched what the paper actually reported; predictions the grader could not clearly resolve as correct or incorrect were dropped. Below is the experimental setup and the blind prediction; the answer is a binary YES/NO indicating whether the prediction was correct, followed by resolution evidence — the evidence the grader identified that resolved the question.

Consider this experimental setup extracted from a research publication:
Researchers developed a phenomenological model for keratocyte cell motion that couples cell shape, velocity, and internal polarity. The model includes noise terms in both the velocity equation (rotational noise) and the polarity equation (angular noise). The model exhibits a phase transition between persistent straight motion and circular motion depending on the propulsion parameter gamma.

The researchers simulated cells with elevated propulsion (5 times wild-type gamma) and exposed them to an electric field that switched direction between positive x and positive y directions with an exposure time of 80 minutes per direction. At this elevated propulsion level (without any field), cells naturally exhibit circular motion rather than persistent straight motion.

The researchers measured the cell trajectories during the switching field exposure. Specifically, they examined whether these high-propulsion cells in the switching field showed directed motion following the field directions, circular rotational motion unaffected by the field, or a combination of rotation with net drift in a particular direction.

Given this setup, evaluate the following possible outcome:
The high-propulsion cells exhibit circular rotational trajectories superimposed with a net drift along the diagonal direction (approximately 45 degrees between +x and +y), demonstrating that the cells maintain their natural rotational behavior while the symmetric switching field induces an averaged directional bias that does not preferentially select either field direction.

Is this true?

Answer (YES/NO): NO